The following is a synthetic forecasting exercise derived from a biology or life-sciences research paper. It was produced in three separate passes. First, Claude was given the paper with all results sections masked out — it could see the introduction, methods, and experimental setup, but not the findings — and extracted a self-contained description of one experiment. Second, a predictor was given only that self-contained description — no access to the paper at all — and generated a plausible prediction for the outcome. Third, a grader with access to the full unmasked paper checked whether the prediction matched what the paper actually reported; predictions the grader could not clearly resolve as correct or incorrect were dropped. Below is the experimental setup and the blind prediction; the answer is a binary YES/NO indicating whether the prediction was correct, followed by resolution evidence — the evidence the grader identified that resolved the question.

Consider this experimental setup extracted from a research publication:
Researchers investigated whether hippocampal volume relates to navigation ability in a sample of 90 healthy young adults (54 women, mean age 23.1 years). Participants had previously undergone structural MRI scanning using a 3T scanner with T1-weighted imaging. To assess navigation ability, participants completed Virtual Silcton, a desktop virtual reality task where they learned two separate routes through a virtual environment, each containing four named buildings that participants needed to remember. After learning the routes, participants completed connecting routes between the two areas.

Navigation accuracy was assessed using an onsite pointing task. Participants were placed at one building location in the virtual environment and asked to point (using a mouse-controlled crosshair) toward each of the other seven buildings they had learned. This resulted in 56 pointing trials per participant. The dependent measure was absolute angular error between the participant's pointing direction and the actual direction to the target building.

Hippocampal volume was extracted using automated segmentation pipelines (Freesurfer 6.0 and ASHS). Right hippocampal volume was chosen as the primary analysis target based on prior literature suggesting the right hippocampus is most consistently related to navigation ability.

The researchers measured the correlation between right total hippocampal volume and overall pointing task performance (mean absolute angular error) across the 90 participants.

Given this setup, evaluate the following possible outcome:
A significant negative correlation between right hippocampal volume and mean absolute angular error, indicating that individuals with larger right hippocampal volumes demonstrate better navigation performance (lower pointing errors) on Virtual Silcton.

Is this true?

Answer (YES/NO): NO